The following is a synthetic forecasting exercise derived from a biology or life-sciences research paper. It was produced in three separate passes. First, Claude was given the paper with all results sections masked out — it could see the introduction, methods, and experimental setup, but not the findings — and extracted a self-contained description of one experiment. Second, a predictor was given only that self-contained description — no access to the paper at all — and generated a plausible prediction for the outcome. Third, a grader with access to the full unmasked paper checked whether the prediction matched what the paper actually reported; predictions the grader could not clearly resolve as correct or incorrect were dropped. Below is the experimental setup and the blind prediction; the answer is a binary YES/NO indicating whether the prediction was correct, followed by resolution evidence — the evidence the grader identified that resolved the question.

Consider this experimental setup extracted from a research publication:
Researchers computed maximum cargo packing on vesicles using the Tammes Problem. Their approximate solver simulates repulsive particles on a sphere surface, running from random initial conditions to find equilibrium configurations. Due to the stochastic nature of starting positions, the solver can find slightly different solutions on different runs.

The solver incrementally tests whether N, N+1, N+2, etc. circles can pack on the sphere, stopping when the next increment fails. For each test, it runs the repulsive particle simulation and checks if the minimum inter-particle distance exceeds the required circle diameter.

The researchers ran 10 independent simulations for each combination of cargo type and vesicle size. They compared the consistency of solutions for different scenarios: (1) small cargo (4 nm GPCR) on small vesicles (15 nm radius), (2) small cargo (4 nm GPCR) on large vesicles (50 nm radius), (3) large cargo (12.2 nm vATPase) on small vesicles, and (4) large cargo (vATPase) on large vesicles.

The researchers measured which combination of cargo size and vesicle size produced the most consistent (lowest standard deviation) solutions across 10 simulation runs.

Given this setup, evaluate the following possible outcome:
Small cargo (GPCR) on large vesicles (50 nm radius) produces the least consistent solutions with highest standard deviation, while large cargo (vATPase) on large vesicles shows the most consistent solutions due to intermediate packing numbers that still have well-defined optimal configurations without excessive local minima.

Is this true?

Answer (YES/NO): NO